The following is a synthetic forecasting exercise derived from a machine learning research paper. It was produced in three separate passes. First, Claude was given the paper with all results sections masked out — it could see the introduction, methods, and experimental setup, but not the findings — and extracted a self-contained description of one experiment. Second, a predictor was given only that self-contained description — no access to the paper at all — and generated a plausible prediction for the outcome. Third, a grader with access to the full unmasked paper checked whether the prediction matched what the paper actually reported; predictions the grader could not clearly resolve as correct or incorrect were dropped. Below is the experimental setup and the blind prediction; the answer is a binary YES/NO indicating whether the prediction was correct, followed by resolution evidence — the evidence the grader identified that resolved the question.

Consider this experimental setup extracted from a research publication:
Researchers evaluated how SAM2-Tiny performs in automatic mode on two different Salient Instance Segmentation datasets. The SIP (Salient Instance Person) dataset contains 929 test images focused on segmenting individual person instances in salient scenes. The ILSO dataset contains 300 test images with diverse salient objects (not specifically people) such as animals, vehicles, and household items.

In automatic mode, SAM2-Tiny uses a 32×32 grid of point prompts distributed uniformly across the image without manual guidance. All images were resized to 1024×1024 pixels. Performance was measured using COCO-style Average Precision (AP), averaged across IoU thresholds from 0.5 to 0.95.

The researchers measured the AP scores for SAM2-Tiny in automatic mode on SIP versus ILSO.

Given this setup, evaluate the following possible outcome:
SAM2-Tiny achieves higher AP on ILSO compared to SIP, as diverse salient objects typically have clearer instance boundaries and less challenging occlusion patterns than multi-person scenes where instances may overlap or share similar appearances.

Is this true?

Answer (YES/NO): NO